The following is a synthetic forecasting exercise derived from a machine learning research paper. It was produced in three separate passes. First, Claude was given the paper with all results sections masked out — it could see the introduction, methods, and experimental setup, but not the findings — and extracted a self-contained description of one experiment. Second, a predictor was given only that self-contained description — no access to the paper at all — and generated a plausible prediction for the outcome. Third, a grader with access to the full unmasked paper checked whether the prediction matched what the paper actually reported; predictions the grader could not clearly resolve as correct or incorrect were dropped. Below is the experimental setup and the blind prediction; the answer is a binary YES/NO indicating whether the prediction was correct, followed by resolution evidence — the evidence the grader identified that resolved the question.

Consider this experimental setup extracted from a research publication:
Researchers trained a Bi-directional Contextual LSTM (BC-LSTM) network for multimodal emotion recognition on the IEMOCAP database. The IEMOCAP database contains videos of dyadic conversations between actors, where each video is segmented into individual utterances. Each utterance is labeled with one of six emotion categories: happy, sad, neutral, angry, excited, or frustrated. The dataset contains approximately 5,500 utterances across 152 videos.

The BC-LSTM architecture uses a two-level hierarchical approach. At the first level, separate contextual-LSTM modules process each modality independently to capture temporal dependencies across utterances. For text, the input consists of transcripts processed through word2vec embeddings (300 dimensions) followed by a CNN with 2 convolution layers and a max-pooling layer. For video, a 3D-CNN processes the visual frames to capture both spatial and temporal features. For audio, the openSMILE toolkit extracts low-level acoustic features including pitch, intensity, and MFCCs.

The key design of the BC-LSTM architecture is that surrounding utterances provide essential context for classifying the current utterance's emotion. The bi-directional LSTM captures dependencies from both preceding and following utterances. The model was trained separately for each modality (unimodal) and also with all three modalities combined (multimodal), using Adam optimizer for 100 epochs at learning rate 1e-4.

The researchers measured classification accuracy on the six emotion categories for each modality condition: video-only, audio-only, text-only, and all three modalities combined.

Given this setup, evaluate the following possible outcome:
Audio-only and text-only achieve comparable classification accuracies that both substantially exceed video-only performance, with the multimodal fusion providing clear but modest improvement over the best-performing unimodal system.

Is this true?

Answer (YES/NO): NO